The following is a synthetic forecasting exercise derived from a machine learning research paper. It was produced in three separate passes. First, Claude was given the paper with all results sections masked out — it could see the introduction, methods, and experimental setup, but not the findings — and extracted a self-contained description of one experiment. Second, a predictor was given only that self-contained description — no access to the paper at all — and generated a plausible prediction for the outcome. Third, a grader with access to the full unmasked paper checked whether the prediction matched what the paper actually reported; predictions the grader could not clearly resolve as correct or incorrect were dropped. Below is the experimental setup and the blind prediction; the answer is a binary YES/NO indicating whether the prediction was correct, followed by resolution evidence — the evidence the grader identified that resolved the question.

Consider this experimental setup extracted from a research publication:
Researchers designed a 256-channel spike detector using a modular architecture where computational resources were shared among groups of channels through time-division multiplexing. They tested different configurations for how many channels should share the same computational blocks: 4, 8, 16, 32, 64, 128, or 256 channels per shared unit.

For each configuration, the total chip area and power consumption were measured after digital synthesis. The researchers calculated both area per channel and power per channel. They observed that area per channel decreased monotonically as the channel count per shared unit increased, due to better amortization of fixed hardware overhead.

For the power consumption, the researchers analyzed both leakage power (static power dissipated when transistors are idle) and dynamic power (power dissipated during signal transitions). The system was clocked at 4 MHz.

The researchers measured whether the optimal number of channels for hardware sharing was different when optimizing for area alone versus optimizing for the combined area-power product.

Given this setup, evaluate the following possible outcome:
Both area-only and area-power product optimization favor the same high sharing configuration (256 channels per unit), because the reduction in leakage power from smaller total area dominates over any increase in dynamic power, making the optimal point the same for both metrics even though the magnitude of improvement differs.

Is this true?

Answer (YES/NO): NO